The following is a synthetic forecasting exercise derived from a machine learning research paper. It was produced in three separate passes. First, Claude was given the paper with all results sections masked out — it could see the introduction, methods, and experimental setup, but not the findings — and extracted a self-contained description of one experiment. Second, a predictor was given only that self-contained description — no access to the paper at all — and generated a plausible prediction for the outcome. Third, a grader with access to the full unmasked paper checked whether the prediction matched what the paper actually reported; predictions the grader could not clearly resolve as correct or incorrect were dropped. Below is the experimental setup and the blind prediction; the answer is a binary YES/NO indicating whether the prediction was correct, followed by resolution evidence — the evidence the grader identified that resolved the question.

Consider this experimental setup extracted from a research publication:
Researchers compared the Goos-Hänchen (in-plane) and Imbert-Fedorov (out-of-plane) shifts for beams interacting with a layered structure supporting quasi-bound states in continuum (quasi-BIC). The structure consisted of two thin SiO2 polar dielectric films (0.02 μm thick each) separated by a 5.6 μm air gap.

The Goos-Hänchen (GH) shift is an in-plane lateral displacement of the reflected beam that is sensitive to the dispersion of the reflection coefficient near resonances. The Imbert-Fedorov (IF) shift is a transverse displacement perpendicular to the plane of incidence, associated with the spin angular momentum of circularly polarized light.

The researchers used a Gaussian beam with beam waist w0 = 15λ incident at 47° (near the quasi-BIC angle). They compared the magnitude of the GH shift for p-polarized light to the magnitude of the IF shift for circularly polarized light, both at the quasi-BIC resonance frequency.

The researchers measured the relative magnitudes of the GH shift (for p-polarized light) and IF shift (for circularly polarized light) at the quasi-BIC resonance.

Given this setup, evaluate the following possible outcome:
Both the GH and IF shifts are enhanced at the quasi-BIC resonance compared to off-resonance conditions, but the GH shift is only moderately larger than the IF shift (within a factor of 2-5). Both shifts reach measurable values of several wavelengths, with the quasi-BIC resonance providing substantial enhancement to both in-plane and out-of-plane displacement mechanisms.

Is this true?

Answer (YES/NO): NO